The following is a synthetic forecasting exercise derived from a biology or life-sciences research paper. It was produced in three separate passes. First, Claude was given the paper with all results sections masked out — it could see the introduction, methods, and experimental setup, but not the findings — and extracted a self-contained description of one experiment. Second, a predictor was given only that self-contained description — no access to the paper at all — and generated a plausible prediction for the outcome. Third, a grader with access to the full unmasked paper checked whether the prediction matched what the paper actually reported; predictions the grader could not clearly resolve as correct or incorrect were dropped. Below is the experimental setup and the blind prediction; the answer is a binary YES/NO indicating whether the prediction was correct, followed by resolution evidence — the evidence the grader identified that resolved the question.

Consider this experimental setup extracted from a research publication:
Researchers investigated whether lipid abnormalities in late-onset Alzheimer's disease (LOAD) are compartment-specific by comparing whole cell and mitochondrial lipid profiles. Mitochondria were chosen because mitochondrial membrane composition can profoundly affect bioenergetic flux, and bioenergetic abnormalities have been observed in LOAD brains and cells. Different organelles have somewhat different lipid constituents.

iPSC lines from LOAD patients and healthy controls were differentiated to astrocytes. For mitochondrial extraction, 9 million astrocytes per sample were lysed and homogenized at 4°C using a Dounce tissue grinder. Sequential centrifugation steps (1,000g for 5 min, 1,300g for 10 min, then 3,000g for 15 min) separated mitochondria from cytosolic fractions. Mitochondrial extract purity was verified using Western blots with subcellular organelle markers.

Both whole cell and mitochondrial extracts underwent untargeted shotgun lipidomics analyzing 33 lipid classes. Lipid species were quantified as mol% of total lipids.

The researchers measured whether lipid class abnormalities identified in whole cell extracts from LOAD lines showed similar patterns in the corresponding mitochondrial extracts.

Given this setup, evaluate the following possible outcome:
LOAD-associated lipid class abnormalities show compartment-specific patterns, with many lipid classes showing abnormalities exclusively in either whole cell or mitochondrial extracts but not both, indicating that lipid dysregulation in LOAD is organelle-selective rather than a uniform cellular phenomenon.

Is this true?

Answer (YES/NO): YES